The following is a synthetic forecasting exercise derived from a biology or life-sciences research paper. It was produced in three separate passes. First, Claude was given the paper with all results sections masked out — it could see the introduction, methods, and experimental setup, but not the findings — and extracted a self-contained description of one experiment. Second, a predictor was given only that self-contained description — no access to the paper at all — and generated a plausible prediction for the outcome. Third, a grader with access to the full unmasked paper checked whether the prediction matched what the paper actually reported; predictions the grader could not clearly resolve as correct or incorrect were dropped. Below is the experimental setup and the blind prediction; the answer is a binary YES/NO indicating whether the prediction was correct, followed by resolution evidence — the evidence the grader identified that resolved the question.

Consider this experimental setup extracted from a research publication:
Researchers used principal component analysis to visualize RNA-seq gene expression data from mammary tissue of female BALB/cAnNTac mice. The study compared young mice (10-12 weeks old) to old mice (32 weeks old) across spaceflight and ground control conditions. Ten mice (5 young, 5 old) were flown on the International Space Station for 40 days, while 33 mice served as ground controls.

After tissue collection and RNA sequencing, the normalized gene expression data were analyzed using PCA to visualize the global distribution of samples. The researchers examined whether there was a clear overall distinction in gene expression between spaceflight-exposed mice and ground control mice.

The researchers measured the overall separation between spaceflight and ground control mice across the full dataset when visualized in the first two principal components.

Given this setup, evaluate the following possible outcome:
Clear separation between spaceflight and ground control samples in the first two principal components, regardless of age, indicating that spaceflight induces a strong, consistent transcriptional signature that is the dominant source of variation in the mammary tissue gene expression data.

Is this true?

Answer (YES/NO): NO